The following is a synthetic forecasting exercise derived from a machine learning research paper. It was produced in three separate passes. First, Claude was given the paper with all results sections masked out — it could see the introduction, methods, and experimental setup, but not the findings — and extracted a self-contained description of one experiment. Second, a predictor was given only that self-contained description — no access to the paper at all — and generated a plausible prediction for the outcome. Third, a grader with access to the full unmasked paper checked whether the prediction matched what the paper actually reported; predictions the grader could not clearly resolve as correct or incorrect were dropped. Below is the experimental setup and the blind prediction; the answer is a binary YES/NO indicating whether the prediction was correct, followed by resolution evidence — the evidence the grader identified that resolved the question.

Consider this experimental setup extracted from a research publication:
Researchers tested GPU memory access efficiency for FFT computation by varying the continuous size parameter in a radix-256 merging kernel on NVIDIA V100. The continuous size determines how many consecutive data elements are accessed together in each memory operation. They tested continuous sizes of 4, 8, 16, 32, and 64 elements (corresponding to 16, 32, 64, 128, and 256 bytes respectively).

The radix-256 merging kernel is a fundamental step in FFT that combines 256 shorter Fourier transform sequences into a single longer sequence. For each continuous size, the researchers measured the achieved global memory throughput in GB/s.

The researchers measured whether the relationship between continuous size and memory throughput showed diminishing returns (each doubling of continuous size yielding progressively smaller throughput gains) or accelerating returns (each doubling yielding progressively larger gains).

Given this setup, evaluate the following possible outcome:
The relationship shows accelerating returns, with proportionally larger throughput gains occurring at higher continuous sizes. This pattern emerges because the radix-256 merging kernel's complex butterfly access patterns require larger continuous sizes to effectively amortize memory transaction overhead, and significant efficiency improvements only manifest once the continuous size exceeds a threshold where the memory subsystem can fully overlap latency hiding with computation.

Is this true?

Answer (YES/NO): NO